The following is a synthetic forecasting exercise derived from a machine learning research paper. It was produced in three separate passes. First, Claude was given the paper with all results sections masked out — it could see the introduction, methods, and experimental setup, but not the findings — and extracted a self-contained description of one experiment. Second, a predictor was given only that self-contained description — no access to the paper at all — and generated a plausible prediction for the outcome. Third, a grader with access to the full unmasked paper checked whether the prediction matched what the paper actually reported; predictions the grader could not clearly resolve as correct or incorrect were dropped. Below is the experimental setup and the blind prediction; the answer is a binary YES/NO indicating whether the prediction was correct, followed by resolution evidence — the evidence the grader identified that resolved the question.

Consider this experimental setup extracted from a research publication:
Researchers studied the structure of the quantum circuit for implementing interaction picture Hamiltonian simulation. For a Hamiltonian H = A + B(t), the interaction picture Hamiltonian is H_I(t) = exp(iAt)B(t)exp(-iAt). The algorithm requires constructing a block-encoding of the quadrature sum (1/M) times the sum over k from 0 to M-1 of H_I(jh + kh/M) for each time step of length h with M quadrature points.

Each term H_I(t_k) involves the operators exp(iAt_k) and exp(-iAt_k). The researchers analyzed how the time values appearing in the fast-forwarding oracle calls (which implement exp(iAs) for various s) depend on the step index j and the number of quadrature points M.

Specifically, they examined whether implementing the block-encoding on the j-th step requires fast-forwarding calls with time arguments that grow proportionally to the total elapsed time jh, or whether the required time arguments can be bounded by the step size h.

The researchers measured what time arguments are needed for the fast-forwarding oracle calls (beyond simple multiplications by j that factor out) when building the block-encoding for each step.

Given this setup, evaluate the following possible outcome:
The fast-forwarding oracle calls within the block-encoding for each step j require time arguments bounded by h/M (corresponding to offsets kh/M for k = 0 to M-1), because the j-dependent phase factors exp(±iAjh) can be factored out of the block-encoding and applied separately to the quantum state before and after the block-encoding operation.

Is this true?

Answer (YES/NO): NO